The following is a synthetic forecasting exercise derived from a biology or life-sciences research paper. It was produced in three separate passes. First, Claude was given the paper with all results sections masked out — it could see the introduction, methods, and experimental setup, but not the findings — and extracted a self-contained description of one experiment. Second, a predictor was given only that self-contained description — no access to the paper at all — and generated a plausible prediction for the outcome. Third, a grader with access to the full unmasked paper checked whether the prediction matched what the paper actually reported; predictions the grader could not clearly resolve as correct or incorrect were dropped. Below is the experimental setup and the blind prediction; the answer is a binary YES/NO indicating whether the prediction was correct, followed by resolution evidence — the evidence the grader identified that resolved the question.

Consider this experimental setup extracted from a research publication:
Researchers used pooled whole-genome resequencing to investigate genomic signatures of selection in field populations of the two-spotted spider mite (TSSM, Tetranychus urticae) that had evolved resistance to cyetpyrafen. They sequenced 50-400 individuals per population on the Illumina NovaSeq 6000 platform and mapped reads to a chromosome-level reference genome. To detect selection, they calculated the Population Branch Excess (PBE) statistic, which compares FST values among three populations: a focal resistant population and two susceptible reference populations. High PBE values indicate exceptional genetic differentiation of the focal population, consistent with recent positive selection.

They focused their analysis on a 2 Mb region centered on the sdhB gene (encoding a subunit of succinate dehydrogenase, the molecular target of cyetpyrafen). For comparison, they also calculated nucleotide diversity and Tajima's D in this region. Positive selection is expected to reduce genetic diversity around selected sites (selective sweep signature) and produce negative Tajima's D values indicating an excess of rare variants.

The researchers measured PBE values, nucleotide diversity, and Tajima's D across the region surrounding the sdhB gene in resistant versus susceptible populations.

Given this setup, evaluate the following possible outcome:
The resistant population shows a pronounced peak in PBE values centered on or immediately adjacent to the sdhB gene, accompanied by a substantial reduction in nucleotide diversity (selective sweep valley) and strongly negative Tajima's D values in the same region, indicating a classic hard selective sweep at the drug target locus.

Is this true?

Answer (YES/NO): NO